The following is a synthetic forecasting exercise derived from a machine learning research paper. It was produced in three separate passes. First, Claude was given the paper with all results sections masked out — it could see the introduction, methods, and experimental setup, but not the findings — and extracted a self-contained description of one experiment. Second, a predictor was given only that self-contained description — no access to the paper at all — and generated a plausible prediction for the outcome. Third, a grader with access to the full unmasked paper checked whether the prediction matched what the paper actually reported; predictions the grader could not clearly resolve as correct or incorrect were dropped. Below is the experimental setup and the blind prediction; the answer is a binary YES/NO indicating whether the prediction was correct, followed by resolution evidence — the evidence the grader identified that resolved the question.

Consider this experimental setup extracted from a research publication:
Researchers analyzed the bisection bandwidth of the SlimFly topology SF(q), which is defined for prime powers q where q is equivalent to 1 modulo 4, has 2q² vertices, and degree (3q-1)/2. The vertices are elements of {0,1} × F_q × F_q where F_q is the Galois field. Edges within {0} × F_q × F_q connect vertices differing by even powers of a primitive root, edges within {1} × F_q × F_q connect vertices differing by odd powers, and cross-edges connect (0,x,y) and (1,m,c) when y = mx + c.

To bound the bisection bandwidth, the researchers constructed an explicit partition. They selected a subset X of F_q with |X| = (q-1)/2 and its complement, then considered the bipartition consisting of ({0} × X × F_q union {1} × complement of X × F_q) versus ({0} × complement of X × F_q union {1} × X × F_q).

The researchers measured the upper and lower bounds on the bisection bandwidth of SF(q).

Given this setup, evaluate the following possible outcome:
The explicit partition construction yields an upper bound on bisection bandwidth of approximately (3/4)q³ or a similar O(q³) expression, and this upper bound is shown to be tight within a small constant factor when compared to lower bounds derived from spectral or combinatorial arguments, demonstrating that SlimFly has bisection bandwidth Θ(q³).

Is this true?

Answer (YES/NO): YES